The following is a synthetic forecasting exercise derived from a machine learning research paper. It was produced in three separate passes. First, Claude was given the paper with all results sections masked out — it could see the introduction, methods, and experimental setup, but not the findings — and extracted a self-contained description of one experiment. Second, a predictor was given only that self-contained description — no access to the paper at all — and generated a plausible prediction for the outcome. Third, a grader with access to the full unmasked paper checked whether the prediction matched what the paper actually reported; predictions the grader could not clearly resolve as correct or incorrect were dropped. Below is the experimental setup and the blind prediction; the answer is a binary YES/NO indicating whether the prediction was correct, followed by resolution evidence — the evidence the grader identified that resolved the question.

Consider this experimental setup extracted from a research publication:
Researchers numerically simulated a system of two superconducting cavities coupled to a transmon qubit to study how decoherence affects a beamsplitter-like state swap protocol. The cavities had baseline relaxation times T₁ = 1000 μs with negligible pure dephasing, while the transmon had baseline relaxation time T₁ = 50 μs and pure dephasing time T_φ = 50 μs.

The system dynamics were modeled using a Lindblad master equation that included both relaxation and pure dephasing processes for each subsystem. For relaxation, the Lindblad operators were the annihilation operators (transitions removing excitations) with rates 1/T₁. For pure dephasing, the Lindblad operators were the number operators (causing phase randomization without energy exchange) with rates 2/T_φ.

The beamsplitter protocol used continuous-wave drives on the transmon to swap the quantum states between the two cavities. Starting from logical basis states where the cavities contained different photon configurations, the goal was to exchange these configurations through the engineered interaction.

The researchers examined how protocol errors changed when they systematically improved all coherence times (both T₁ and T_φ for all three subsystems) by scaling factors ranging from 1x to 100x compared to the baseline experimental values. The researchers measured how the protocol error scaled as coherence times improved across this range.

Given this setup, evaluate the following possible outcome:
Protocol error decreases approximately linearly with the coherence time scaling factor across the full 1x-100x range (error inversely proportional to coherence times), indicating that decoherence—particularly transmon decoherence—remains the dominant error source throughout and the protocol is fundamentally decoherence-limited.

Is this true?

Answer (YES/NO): NO